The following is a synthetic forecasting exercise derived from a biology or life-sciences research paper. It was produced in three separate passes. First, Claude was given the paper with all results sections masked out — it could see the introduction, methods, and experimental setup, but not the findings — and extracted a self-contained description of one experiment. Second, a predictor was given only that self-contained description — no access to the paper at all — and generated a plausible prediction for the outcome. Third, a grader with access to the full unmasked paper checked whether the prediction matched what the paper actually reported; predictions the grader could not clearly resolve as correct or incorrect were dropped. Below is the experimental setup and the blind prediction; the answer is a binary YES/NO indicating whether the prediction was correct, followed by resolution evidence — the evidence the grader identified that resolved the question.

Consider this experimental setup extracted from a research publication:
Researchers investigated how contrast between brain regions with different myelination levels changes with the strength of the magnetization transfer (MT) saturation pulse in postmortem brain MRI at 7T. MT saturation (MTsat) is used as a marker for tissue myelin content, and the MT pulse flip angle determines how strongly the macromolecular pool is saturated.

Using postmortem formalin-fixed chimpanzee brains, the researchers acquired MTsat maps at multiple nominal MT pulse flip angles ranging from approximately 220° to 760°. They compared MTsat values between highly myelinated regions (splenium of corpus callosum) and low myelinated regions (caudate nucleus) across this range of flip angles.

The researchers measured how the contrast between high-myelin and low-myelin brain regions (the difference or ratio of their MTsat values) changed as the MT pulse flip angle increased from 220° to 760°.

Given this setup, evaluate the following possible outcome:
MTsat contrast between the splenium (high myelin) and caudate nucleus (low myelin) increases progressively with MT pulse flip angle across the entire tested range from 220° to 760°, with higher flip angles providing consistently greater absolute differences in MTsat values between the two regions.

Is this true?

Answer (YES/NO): YES